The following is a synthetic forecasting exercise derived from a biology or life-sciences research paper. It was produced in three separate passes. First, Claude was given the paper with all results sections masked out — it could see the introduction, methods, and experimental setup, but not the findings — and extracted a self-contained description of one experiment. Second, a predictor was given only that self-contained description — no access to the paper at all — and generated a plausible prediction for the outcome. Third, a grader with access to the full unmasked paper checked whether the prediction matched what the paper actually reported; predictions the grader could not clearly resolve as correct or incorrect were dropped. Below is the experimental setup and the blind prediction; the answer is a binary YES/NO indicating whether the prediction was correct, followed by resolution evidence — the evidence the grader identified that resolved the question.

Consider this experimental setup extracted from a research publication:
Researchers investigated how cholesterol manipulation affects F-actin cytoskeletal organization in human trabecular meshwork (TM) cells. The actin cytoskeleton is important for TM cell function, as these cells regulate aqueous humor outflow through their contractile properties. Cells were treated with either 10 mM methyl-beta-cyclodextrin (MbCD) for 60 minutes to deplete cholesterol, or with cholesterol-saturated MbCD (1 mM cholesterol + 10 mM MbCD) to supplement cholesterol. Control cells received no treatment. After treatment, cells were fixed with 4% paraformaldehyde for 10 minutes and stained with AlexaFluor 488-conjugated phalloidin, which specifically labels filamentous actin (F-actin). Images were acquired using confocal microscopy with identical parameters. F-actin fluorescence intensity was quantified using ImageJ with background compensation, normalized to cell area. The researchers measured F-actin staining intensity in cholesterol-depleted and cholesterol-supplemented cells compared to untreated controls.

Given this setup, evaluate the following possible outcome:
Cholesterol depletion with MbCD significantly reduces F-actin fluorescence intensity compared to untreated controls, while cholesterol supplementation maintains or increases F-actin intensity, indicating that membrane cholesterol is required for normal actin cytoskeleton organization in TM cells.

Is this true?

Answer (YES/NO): NO